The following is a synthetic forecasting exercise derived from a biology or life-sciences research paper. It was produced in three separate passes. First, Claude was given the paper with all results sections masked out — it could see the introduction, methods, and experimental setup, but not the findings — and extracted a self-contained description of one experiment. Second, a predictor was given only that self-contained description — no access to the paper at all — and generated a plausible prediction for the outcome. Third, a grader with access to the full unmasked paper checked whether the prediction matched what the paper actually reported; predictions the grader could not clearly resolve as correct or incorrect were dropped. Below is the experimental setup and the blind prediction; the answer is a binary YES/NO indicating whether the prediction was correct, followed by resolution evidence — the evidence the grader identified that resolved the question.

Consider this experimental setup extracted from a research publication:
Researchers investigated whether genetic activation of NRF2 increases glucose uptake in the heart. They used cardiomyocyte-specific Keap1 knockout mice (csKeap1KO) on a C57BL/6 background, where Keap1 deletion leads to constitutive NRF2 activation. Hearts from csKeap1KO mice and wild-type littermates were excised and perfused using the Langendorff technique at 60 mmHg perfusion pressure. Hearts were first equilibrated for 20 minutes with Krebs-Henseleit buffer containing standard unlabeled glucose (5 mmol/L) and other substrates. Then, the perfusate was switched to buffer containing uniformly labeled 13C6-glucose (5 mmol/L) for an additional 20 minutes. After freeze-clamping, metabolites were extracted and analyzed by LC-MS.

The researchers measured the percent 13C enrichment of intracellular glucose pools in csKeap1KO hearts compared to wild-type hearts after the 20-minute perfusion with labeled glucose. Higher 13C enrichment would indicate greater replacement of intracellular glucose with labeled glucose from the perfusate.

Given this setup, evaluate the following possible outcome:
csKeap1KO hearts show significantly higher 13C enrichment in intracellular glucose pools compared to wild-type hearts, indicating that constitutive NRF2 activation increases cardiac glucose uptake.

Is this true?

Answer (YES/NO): YES